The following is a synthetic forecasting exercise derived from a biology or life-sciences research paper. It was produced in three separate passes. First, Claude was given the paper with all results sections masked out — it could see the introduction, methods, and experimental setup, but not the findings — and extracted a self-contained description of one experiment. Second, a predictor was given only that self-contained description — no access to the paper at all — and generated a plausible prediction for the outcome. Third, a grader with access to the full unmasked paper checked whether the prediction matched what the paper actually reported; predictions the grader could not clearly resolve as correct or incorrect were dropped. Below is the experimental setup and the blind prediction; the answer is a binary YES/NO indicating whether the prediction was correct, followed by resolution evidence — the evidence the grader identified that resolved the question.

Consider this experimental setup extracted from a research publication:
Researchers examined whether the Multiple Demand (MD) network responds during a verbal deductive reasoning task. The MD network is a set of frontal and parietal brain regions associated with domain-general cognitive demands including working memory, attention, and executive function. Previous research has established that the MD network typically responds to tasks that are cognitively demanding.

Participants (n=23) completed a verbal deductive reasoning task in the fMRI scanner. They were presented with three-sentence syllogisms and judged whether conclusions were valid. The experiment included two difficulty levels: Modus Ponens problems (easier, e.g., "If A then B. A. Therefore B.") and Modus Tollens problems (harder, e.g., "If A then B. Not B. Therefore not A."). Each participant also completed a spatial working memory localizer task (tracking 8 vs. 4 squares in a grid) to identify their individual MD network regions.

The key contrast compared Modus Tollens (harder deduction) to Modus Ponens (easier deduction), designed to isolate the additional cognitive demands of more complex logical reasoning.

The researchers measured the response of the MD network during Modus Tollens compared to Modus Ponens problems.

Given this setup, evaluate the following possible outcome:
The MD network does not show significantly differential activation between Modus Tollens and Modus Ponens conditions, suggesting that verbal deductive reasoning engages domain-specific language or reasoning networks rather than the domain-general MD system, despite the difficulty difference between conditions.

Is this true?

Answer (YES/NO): YES